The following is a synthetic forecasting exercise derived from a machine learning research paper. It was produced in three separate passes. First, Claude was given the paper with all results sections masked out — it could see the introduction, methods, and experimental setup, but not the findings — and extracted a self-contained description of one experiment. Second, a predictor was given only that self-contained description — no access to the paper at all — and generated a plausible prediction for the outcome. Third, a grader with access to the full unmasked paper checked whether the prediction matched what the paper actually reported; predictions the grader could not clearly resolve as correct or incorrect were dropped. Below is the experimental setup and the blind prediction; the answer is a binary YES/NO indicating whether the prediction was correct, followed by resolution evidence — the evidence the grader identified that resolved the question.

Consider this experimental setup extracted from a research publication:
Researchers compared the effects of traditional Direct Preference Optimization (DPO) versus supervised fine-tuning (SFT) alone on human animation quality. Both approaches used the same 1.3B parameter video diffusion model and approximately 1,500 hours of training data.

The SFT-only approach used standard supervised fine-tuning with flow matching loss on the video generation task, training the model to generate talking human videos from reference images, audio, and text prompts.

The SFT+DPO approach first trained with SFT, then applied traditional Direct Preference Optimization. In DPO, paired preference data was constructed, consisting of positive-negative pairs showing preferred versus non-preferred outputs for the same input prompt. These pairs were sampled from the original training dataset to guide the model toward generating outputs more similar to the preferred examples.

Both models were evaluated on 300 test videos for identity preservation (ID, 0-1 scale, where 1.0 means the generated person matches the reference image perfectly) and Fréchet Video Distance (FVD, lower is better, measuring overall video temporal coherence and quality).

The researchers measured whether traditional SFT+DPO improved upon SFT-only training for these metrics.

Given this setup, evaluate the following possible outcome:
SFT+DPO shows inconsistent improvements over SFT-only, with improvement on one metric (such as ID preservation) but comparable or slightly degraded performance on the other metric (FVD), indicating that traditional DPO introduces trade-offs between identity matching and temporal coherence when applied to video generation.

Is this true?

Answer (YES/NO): NO